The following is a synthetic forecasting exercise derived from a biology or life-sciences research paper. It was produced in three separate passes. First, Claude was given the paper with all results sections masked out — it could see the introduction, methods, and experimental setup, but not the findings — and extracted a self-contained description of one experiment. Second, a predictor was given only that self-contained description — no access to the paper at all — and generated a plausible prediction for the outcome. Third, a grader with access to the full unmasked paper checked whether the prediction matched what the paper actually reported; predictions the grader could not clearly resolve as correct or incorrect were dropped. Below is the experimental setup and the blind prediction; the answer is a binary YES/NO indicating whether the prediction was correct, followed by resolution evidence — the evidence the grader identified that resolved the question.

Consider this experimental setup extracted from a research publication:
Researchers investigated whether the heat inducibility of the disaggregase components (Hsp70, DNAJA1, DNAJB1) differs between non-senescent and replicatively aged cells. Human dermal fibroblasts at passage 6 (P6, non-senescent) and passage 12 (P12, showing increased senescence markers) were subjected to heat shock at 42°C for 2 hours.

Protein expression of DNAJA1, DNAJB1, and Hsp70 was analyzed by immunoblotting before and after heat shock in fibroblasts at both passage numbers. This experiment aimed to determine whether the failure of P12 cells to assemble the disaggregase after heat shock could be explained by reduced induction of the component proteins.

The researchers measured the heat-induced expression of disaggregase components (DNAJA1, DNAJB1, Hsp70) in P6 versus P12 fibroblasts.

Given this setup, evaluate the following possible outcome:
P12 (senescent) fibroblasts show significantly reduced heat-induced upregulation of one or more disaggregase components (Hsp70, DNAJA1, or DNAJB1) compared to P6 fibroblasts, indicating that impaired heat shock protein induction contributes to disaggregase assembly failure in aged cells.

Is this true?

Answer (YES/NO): NO